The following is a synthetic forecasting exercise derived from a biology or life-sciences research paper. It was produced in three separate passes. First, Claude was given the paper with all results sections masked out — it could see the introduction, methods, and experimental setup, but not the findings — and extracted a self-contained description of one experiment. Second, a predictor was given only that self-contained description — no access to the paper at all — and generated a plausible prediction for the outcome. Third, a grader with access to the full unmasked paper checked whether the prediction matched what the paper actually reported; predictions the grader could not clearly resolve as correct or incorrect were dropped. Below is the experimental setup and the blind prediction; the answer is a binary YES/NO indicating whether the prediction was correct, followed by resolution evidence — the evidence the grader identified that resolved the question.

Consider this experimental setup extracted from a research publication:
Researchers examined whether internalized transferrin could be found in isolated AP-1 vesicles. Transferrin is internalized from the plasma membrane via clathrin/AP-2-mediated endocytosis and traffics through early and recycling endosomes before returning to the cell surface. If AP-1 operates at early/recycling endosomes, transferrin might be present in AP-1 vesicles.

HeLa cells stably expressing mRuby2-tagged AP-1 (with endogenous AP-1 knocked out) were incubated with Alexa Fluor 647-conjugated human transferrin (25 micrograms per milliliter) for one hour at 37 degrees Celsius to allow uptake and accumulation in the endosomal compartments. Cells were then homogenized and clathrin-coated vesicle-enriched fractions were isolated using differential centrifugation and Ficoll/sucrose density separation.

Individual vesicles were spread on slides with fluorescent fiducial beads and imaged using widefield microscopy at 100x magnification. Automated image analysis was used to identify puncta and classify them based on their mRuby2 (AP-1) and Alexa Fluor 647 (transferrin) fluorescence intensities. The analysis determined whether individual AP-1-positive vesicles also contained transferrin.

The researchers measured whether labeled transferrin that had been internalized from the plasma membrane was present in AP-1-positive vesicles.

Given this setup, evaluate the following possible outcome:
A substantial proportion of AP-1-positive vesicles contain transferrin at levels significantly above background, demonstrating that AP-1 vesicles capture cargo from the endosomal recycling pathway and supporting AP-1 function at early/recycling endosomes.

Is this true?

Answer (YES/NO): YES